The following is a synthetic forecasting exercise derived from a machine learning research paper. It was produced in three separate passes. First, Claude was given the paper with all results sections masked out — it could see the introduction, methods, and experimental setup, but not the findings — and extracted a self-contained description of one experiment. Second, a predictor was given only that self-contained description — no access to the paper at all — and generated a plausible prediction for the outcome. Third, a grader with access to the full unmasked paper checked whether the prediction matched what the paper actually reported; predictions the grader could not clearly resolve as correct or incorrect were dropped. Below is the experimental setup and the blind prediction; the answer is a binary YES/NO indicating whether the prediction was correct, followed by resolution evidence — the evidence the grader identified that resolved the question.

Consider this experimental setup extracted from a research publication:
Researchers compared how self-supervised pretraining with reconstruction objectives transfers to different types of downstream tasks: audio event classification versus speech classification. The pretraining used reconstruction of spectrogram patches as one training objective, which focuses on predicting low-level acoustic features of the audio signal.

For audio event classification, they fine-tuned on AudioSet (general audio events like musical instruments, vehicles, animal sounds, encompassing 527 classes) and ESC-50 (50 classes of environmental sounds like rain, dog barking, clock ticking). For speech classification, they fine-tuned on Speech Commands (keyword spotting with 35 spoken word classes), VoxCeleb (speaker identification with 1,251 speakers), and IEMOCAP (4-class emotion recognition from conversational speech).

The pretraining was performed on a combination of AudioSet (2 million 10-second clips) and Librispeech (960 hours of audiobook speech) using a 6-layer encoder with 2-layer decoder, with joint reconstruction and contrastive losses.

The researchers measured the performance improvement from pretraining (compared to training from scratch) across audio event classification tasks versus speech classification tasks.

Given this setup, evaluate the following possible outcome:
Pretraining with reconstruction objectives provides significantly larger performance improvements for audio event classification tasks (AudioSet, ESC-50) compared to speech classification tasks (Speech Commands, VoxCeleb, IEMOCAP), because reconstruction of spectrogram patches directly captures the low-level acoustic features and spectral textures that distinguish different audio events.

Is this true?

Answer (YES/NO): NO